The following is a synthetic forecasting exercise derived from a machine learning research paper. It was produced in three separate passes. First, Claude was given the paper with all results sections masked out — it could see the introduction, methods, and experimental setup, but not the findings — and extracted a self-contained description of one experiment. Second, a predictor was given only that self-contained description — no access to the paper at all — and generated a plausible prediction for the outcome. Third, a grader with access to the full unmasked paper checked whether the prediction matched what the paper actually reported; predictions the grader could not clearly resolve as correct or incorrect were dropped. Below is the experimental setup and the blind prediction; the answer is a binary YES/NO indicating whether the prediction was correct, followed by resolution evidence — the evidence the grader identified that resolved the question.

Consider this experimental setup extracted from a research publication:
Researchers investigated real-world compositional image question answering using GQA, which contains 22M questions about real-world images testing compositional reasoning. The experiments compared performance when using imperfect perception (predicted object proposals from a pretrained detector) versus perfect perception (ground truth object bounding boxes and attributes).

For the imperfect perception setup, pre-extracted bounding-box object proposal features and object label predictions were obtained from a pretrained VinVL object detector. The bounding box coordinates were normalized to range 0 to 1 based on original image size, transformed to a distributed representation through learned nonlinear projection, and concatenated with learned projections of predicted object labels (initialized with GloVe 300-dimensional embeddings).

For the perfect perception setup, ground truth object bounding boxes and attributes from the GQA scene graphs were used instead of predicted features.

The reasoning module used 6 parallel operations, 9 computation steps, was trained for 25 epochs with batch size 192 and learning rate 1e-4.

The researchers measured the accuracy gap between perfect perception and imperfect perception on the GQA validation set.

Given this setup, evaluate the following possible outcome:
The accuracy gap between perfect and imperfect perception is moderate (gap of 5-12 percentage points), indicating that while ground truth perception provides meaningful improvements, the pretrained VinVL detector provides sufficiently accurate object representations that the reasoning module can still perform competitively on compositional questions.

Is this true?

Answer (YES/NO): NO